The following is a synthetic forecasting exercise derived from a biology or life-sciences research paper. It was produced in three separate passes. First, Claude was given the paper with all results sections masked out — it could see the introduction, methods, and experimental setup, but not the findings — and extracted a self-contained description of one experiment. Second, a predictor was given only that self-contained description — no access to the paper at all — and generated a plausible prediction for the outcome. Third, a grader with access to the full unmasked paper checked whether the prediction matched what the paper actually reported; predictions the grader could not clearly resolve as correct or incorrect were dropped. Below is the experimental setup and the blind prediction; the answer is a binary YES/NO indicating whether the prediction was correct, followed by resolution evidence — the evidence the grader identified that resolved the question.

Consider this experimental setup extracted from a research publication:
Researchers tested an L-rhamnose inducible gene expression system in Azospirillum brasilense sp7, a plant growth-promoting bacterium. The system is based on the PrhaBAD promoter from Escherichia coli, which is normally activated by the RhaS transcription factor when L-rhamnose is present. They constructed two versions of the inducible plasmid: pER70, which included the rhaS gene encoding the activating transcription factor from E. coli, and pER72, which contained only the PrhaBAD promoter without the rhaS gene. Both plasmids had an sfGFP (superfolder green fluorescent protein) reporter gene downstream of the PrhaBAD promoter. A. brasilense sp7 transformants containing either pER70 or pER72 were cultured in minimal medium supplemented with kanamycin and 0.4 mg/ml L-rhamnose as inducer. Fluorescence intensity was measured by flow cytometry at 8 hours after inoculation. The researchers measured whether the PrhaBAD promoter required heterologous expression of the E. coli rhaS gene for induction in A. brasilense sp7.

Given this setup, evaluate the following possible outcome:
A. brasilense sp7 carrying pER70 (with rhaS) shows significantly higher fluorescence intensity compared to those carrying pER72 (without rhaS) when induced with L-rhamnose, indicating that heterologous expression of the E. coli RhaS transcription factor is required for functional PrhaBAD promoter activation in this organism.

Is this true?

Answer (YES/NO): NO